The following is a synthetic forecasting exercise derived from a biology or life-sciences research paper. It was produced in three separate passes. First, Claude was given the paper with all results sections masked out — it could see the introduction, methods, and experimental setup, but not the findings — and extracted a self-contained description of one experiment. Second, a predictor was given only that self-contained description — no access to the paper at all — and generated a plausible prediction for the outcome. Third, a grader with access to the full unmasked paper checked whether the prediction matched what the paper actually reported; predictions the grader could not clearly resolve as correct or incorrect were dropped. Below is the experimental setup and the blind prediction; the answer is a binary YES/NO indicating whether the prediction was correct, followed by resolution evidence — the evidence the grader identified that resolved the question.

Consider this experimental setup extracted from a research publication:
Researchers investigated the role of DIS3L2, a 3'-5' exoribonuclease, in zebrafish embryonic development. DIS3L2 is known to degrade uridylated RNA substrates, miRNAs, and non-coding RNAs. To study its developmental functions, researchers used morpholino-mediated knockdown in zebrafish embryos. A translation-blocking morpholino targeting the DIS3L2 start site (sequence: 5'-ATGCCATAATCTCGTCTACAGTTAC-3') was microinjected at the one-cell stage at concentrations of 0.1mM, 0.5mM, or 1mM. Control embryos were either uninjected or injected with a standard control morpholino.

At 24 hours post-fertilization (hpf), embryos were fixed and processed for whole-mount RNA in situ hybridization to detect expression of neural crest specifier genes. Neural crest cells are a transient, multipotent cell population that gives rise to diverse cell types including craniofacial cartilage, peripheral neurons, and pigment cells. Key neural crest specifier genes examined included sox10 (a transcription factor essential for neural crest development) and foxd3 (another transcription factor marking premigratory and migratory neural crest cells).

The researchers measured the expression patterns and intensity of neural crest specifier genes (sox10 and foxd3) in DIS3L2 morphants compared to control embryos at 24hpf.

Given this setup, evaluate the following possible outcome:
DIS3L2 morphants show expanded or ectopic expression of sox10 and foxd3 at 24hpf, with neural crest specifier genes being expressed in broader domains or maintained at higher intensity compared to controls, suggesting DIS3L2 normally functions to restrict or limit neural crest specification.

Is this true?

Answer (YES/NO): NO